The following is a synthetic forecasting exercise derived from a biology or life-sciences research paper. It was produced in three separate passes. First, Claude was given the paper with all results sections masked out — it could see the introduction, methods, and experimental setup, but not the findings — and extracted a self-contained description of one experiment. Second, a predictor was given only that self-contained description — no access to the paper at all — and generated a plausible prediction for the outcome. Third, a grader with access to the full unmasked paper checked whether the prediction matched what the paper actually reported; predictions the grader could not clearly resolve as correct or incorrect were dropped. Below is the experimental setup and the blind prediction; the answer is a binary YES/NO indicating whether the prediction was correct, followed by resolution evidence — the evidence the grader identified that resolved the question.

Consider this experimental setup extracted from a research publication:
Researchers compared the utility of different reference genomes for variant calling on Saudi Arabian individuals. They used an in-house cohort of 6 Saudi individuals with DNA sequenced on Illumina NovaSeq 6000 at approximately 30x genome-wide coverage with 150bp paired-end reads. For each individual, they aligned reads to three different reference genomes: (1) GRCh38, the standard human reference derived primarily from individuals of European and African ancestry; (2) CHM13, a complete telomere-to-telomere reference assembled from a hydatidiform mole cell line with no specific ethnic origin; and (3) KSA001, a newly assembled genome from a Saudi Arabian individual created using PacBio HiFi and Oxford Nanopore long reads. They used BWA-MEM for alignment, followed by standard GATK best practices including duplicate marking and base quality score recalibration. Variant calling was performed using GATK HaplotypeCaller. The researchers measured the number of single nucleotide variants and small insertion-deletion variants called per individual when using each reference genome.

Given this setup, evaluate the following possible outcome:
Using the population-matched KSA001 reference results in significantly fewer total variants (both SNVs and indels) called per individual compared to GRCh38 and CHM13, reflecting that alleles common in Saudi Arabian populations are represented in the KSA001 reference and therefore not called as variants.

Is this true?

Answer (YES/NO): NO